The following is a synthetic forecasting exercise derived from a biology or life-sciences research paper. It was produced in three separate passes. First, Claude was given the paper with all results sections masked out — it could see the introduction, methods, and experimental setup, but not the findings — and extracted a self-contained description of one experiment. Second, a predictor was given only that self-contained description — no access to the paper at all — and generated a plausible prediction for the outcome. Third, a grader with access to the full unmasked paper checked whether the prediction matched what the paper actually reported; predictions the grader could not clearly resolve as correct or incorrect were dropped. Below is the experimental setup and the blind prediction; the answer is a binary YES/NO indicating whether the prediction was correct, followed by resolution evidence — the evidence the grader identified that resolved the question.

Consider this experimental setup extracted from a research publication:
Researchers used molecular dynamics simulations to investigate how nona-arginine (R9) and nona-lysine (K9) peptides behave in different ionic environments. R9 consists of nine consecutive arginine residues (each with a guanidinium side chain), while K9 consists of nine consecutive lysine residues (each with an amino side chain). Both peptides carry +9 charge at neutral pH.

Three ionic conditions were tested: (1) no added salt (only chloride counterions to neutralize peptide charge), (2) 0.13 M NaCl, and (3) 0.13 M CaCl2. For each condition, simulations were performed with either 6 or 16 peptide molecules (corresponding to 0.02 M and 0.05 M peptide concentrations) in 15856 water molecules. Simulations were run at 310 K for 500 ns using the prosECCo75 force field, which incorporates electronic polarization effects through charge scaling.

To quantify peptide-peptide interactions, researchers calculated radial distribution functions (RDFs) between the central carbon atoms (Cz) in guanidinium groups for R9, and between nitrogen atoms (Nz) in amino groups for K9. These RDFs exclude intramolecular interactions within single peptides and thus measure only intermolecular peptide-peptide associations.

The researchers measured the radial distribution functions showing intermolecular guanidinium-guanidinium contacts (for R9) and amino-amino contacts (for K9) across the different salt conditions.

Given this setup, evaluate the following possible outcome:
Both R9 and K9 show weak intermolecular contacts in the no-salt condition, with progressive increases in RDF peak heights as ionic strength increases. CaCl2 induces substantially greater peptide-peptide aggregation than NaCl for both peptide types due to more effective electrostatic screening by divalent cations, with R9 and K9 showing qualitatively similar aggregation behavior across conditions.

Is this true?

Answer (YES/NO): NO